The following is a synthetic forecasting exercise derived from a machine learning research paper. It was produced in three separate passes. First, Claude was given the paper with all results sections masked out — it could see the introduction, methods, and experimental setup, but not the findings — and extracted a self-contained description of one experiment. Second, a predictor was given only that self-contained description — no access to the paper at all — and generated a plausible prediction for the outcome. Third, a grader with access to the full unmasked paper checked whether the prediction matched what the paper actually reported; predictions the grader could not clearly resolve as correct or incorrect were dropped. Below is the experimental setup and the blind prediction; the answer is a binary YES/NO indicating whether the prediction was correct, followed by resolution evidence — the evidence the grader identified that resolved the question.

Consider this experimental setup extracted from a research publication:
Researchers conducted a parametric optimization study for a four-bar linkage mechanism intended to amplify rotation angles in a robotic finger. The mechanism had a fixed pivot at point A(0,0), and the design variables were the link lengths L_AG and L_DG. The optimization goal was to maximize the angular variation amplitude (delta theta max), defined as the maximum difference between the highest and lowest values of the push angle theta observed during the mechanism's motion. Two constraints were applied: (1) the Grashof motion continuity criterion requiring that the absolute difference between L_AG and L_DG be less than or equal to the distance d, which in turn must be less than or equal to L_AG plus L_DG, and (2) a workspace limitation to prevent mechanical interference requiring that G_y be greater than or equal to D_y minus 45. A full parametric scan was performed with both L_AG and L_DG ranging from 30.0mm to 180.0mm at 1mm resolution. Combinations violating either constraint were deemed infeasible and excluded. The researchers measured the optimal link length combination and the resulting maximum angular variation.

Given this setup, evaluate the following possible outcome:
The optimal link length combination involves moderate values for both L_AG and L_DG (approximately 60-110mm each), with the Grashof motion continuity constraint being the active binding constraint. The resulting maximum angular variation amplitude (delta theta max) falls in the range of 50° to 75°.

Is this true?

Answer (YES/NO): NO